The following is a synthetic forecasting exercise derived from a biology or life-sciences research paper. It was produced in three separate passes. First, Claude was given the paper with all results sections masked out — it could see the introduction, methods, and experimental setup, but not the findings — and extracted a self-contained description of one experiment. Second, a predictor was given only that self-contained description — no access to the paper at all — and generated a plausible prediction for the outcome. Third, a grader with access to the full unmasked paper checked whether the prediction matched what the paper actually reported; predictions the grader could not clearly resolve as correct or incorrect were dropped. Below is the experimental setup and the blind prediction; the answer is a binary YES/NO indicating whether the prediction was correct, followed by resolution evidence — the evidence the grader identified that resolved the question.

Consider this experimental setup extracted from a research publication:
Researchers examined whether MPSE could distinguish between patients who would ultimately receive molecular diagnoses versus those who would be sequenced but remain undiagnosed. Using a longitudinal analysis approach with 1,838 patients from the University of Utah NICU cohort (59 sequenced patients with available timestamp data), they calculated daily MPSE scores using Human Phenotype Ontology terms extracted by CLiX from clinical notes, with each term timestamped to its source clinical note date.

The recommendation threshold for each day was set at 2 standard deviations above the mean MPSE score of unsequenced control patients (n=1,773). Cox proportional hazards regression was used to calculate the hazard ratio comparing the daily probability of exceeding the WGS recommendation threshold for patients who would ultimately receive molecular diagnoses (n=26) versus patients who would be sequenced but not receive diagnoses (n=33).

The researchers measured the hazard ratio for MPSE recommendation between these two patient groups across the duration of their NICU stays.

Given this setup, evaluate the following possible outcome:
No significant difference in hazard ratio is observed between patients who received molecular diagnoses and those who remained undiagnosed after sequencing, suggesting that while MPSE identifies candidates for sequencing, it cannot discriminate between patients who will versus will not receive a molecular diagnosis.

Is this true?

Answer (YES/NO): NO